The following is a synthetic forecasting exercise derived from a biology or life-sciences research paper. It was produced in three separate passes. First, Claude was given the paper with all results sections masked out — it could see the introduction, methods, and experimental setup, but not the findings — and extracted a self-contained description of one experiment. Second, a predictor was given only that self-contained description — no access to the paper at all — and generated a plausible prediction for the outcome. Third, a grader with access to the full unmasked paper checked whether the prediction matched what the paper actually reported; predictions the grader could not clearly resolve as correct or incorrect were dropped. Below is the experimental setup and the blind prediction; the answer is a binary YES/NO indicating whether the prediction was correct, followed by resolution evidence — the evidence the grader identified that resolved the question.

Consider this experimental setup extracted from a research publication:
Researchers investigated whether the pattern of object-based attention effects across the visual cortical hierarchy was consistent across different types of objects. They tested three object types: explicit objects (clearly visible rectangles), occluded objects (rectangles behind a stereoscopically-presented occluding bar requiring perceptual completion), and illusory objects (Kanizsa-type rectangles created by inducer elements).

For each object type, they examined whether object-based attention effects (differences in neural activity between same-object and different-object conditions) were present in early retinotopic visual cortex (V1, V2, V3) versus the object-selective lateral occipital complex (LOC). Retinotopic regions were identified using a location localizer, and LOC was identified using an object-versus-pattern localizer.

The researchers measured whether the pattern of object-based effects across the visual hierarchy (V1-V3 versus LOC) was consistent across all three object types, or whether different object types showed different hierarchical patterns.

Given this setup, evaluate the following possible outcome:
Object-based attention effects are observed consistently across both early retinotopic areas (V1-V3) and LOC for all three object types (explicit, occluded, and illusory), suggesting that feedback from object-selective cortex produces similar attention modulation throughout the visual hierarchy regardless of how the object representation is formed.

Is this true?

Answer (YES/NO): NO